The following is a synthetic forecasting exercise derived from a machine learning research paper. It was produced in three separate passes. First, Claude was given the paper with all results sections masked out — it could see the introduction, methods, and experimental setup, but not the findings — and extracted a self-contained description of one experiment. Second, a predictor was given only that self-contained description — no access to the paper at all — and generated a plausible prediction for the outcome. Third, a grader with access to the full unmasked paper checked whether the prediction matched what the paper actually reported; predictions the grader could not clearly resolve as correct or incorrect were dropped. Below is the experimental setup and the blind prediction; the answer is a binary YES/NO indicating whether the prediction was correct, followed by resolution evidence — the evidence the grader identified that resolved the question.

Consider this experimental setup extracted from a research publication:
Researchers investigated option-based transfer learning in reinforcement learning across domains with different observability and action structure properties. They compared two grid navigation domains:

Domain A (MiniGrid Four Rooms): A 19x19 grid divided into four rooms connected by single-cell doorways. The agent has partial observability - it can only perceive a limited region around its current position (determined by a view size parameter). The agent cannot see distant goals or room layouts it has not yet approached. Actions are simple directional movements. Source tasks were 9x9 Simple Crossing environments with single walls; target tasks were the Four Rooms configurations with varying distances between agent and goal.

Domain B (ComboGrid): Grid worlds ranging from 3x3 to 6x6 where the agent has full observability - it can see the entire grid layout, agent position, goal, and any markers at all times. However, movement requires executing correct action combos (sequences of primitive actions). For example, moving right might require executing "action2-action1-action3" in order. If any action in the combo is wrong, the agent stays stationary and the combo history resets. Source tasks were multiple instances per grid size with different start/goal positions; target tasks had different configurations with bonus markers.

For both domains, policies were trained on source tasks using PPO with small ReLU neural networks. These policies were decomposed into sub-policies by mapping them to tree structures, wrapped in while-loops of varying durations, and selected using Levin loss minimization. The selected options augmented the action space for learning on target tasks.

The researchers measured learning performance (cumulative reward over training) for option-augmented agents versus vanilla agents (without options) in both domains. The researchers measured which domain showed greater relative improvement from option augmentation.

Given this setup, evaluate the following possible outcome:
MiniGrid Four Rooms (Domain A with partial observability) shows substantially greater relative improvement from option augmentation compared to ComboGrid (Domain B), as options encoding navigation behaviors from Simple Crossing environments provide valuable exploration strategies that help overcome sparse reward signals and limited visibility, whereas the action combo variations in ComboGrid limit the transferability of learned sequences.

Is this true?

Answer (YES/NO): YES